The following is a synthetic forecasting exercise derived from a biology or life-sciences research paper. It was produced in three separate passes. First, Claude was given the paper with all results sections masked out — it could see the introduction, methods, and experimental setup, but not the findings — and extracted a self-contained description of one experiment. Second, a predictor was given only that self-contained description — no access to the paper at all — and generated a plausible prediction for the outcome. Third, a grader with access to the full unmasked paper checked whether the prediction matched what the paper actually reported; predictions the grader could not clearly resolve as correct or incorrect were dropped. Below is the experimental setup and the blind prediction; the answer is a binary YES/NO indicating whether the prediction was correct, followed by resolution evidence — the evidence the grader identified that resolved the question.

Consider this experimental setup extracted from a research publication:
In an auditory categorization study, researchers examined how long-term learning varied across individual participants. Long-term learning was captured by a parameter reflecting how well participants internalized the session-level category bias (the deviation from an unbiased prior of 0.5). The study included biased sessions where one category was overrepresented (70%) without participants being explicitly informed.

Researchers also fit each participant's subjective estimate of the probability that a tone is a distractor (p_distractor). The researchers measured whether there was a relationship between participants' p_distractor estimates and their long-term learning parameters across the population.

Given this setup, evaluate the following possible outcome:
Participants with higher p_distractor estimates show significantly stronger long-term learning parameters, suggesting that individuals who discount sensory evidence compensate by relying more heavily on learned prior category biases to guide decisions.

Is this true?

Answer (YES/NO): NO